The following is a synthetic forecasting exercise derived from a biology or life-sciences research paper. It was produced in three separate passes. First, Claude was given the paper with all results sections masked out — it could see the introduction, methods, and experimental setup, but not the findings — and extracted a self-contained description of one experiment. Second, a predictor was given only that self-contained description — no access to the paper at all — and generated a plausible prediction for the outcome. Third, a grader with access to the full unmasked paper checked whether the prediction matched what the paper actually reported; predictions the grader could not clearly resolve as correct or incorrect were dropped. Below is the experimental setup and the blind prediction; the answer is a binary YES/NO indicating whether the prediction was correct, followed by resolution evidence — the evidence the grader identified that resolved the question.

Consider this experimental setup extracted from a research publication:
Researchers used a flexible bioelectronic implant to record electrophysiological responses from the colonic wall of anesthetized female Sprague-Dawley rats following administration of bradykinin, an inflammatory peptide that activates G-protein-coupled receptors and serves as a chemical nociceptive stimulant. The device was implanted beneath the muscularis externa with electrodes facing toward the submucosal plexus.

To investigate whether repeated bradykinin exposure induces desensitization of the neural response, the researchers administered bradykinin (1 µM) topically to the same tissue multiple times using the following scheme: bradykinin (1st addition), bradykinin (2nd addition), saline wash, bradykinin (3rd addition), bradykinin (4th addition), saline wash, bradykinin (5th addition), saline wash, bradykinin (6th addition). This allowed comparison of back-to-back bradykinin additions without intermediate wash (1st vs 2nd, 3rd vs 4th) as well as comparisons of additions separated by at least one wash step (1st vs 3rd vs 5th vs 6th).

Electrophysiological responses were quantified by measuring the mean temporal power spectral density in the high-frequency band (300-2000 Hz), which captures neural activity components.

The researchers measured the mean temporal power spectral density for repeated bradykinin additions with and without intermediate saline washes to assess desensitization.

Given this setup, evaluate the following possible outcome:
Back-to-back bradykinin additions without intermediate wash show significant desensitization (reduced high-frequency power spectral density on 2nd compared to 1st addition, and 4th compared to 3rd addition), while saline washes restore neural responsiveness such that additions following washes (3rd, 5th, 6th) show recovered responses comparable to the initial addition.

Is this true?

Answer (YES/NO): NO